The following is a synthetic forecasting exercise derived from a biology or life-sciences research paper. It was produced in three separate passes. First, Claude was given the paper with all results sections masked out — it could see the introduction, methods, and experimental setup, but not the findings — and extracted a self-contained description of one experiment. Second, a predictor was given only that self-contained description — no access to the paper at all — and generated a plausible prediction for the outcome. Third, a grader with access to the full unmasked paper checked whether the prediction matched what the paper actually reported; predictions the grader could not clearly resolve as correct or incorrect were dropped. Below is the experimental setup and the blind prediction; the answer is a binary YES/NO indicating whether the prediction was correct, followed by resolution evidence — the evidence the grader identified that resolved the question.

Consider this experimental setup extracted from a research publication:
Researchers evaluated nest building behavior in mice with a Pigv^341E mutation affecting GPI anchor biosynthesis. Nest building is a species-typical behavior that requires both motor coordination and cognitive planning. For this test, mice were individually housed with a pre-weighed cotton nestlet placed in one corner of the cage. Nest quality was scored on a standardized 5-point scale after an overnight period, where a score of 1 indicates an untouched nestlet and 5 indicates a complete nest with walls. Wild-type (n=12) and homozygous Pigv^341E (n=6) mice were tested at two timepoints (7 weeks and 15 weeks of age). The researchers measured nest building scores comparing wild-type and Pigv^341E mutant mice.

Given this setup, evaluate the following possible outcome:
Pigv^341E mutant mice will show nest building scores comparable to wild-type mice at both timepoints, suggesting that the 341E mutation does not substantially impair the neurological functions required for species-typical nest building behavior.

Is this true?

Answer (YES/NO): NO